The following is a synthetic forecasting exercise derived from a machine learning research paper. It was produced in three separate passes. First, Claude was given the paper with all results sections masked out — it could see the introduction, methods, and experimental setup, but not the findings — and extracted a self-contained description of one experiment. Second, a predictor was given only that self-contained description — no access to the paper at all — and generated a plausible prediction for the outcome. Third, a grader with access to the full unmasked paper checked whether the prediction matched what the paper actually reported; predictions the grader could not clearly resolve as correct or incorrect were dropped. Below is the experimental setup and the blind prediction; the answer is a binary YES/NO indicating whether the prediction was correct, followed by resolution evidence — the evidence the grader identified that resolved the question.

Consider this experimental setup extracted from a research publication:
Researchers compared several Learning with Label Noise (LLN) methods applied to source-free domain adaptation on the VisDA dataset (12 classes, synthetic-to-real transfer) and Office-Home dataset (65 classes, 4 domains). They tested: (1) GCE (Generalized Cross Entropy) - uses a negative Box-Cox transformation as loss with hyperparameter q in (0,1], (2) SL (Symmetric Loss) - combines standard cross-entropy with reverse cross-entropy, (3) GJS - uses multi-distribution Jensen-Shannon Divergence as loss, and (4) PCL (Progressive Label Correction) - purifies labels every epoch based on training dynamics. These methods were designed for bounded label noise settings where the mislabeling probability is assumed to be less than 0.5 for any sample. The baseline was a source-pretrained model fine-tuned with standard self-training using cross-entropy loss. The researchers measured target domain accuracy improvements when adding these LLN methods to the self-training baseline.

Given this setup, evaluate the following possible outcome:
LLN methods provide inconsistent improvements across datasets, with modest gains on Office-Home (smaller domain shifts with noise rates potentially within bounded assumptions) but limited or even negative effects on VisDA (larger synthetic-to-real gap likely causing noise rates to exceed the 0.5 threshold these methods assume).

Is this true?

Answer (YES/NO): NO